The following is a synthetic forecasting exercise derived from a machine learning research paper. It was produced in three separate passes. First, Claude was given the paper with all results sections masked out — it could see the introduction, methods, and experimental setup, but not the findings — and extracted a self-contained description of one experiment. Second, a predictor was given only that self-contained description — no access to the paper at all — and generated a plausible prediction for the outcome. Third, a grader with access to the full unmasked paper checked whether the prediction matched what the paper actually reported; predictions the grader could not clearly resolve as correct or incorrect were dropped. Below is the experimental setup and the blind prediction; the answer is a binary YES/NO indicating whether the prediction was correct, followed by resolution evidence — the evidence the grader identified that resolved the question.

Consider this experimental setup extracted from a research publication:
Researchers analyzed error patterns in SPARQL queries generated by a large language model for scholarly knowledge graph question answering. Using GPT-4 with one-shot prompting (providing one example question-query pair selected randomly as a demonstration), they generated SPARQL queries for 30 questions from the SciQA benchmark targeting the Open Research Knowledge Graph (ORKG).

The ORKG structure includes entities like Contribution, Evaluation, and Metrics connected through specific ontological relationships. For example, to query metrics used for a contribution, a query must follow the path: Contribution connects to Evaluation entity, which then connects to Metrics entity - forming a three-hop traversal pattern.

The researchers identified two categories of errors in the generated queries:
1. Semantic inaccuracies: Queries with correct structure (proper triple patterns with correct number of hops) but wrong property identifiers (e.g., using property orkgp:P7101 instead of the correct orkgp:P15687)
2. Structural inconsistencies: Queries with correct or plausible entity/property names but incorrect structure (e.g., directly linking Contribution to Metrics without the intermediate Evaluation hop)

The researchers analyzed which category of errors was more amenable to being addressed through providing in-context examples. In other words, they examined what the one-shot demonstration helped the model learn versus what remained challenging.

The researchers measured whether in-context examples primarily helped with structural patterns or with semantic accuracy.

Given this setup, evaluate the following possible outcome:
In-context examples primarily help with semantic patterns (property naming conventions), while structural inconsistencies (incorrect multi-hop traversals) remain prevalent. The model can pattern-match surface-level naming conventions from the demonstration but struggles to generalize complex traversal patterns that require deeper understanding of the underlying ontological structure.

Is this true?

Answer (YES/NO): NO